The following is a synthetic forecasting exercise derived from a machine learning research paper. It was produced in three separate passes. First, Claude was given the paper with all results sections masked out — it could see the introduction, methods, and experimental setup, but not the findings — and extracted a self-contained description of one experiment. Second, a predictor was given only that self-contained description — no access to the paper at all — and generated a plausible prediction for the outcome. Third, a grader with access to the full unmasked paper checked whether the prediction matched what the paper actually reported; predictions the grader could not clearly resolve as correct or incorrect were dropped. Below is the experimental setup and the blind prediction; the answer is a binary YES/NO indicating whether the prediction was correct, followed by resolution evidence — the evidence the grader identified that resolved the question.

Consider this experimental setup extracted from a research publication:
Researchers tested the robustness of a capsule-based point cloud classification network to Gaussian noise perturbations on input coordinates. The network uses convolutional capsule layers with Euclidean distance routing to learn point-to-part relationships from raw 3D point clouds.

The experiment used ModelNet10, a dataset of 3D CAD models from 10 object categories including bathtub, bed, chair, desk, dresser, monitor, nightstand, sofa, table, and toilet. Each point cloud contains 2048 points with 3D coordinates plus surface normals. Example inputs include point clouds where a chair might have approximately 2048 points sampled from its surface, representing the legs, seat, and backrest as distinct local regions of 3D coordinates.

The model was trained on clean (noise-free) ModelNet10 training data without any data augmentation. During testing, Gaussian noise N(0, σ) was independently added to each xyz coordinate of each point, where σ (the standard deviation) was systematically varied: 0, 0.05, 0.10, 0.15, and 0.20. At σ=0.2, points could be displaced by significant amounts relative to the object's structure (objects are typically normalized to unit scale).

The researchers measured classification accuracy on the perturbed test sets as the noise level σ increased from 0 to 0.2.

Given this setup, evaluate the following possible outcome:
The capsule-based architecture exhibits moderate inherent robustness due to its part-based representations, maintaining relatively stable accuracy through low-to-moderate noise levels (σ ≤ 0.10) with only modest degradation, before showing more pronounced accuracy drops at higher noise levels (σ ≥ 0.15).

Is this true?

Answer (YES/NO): YES